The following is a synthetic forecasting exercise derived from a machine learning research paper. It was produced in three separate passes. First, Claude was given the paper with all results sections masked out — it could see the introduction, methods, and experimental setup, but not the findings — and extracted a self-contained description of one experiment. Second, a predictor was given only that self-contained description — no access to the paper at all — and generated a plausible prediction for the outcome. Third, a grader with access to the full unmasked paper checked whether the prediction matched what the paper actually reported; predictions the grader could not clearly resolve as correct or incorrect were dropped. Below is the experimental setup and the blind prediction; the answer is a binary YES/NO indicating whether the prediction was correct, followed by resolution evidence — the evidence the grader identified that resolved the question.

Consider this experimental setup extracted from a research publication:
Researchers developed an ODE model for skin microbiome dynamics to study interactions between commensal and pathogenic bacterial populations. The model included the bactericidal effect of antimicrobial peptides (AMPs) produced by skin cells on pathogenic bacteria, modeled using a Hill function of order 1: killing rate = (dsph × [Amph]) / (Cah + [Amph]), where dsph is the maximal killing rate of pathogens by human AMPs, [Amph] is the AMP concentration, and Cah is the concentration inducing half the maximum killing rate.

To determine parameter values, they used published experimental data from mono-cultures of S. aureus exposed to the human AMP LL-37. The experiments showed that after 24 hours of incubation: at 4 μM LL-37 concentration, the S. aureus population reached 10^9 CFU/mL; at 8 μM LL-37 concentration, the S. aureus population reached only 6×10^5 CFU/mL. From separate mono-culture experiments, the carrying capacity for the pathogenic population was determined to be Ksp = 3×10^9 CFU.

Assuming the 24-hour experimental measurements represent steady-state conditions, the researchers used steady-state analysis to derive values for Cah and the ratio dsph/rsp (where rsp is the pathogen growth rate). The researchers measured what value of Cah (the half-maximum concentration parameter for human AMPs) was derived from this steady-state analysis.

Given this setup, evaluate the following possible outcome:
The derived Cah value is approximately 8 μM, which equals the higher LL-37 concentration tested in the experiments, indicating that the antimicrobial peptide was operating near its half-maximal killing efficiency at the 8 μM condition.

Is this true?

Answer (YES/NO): YES